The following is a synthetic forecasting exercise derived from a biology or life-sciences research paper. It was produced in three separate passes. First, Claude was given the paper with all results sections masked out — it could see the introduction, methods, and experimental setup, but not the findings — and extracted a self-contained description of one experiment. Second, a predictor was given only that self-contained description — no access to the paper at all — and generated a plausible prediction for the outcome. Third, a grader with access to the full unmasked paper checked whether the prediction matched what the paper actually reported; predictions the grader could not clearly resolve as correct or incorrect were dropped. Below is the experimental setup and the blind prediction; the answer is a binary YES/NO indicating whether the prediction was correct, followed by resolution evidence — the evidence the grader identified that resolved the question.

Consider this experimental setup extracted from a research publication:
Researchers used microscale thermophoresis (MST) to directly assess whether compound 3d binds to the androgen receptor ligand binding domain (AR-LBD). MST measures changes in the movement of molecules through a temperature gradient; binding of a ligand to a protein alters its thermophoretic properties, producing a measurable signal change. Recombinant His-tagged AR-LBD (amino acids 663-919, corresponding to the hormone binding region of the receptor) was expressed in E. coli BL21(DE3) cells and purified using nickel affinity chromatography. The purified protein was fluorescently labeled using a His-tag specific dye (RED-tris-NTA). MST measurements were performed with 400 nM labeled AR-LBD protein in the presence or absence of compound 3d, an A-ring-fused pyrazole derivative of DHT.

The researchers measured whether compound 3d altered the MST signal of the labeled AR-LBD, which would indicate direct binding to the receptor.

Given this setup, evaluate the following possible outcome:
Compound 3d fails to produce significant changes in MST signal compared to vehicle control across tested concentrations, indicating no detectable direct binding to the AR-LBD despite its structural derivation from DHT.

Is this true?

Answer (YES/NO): NO